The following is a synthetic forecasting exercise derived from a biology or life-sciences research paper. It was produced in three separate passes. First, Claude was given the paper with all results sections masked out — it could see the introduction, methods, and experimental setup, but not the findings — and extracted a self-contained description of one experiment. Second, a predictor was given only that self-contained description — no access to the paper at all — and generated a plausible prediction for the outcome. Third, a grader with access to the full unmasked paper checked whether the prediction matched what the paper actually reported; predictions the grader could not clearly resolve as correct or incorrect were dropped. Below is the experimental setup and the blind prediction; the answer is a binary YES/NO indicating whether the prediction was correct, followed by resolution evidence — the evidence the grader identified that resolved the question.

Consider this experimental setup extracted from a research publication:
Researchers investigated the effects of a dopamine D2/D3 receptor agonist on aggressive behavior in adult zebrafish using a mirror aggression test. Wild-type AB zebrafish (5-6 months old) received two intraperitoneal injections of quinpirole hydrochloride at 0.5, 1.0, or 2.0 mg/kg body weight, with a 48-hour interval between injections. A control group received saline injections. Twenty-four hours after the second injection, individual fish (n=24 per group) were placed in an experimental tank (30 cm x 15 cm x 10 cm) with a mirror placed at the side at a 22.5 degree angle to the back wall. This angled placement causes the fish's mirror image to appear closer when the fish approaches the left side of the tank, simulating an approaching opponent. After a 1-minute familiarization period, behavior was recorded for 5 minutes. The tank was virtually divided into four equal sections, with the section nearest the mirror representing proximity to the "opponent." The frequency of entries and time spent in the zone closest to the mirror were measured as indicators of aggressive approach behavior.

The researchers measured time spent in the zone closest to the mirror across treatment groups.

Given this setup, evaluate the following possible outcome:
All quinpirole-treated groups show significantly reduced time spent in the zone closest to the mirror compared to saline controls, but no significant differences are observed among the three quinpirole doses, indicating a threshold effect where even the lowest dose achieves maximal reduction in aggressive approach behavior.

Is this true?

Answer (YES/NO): NO